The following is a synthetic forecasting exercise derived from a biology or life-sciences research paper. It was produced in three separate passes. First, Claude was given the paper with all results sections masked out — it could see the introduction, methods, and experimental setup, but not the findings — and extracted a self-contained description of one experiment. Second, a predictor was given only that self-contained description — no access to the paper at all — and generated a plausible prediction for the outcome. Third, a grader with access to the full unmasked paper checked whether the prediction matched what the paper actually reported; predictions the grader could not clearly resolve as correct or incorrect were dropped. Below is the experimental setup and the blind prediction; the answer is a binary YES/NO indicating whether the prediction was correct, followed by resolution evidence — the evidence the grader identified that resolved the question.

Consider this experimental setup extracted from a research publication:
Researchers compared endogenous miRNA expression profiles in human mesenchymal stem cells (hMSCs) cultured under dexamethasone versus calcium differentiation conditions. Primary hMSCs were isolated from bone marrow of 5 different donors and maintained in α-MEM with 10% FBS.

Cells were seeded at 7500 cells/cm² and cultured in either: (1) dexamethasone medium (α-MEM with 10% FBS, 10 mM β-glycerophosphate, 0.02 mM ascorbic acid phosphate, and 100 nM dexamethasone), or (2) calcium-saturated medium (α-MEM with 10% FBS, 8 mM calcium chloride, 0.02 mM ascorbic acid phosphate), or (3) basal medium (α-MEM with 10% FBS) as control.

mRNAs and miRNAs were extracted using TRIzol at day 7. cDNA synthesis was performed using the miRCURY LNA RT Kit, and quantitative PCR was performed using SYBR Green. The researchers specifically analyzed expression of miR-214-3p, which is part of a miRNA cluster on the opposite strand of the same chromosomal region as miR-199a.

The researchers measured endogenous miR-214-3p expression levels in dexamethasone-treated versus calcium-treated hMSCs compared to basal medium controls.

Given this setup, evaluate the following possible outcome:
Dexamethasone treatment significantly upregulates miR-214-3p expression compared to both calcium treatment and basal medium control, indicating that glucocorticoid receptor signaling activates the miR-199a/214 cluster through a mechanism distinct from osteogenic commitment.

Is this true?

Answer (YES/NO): NO